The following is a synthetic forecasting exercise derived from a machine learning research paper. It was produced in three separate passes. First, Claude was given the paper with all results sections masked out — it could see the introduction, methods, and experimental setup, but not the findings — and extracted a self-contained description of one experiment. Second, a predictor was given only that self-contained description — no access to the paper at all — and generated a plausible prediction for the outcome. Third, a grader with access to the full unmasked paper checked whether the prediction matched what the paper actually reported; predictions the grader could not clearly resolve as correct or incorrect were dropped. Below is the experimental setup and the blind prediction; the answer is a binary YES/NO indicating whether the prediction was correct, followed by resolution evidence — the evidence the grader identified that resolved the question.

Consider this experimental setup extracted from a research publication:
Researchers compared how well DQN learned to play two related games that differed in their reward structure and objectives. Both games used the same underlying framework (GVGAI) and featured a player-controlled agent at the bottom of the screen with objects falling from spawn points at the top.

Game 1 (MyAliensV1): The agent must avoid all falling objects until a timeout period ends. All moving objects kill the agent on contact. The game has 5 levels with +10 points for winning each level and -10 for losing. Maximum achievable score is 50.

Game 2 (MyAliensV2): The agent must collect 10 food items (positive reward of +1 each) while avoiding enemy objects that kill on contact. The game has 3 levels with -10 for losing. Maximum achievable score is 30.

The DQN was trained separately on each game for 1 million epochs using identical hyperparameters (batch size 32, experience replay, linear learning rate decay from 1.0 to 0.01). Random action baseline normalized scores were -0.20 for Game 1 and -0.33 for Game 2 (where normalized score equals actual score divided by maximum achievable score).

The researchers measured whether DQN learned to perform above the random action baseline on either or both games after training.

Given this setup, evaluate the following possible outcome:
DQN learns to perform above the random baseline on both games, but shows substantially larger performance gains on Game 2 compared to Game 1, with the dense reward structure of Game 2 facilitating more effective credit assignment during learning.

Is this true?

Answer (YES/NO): NO